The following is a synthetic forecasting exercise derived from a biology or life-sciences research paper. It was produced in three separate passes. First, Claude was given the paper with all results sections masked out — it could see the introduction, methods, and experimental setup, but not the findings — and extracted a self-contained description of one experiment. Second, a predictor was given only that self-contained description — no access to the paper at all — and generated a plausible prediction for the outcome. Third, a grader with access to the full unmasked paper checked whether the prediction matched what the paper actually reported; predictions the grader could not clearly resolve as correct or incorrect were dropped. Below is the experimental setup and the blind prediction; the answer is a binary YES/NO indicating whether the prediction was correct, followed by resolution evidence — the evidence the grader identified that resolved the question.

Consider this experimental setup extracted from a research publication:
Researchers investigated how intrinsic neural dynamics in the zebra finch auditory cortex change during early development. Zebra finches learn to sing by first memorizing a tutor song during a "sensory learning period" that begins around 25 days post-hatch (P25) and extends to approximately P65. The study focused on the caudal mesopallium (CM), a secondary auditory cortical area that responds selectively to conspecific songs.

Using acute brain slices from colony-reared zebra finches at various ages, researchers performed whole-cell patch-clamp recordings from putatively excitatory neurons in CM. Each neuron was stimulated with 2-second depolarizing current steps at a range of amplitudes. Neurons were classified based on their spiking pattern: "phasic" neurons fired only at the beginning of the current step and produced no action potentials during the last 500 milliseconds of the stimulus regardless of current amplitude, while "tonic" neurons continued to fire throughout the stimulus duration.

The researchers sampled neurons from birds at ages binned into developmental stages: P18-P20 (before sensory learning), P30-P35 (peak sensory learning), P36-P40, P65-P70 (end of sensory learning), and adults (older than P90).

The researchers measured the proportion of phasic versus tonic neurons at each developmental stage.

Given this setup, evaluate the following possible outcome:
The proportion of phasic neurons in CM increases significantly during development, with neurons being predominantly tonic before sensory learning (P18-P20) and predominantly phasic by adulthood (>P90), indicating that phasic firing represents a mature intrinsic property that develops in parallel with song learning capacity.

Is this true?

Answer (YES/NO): NO